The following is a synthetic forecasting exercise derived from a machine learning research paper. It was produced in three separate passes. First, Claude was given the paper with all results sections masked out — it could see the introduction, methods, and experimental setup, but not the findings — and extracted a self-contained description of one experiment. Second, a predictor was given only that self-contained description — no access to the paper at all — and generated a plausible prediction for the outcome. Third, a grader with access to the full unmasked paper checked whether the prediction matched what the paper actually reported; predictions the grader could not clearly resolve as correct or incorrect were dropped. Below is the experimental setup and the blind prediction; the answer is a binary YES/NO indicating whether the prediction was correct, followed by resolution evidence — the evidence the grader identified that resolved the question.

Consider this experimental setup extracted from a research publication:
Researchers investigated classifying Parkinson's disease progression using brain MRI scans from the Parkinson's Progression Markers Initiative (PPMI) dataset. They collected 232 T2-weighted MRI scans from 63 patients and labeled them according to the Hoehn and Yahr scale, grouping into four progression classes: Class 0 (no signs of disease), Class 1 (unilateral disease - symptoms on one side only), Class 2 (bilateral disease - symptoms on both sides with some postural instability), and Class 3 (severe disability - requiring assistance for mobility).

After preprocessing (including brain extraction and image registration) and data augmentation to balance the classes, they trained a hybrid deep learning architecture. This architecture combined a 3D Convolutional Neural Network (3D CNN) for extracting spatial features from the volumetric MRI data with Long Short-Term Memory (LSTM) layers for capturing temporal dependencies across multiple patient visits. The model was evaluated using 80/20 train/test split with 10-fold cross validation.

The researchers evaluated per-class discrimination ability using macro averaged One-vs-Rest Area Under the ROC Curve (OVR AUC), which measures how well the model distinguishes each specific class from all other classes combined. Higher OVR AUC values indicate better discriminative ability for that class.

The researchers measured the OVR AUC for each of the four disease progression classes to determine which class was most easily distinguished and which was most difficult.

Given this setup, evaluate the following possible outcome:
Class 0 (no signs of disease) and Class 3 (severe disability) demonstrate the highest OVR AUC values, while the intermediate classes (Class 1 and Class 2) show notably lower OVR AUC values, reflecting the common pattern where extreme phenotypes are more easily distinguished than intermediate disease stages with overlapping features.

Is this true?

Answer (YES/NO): YES